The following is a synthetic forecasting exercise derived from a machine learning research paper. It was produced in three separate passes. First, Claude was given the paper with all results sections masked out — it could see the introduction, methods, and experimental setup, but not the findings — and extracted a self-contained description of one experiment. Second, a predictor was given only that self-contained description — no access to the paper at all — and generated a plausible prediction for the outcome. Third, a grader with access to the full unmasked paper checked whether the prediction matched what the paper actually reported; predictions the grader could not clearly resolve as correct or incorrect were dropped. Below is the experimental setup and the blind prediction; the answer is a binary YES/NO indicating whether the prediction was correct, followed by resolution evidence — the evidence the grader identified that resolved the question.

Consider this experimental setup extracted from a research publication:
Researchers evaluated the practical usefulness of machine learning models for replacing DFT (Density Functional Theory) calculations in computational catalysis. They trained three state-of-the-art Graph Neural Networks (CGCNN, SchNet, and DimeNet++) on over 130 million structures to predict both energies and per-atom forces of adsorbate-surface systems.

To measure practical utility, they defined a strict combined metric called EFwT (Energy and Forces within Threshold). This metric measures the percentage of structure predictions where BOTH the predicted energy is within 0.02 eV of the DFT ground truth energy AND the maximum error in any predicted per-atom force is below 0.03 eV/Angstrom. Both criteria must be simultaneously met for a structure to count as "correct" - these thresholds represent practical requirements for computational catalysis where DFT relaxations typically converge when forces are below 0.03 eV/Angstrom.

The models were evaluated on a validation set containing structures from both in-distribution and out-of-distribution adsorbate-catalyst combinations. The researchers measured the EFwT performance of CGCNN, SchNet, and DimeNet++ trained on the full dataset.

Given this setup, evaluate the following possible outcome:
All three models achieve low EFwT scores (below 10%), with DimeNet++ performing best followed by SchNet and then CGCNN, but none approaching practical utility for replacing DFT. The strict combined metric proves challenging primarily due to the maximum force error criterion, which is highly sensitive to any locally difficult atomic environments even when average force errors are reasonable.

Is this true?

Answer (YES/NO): NO